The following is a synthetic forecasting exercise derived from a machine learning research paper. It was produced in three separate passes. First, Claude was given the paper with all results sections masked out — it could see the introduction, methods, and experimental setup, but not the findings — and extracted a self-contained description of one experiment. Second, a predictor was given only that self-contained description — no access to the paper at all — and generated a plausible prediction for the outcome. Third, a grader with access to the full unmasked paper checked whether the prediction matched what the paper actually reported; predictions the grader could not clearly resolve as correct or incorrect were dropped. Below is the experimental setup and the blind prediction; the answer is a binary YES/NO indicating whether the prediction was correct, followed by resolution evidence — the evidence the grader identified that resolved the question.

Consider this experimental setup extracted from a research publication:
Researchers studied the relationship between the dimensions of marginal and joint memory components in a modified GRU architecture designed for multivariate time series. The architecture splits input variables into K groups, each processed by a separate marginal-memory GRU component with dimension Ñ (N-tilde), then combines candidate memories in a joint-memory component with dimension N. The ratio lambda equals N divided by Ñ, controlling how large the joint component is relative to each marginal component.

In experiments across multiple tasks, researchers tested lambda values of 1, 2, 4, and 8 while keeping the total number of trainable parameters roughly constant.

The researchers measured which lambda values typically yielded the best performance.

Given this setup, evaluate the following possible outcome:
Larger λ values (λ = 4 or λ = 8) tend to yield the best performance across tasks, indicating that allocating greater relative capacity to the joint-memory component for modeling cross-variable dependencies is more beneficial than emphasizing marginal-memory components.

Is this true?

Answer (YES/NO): NO